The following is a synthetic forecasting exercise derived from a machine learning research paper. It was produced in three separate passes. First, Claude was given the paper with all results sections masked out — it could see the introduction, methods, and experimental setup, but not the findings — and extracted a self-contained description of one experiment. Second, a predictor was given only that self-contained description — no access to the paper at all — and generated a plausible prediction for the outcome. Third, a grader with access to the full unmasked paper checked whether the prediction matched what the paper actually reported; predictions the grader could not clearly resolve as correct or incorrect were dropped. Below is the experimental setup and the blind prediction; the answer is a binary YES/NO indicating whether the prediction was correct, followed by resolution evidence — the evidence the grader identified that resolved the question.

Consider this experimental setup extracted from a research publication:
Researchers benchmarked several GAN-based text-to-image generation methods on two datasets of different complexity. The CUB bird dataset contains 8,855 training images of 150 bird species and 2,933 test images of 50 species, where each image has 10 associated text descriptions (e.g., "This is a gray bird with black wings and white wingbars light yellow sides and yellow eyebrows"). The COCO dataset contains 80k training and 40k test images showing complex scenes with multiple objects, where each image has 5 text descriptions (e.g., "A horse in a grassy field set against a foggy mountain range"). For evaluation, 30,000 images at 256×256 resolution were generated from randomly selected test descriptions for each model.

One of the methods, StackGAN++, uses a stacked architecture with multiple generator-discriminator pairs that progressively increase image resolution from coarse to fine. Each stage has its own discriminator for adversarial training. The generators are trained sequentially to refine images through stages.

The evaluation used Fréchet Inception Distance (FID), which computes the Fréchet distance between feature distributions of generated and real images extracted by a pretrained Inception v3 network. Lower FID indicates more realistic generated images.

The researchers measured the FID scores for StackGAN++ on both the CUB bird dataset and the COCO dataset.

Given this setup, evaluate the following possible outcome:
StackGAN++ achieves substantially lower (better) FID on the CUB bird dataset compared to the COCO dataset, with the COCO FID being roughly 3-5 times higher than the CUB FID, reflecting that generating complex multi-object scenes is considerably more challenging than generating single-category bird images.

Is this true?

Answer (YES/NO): YES